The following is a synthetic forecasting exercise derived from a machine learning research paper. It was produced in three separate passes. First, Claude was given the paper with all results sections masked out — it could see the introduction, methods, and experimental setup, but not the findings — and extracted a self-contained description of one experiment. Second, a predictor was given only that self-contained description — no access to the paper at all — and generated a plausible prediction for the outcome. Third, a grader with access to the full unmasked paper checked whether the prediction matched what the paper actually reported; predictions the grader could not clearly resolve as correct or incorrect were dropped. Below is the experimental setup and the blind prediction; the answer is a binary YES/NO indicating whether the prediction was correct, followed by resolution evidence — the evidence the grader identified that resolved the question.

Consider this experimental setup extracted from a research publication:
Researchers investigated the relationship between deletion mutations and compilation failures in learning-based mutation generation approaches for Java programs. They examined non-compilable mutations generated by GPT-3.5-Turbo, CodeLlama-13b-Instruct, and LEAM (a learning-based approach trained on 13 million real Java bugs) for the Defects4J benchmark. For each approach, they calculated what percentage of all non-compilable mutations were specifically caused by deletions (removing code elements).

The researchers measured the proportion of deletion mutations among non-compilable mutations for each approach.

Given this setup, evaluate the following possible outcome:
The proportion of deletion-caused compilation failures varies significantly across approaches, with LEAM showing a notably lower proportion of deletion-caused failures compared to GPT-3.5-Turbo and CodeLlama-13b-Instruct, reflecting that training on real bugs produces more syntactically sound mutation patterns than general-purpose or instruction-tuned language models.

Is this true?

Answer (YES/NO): NO